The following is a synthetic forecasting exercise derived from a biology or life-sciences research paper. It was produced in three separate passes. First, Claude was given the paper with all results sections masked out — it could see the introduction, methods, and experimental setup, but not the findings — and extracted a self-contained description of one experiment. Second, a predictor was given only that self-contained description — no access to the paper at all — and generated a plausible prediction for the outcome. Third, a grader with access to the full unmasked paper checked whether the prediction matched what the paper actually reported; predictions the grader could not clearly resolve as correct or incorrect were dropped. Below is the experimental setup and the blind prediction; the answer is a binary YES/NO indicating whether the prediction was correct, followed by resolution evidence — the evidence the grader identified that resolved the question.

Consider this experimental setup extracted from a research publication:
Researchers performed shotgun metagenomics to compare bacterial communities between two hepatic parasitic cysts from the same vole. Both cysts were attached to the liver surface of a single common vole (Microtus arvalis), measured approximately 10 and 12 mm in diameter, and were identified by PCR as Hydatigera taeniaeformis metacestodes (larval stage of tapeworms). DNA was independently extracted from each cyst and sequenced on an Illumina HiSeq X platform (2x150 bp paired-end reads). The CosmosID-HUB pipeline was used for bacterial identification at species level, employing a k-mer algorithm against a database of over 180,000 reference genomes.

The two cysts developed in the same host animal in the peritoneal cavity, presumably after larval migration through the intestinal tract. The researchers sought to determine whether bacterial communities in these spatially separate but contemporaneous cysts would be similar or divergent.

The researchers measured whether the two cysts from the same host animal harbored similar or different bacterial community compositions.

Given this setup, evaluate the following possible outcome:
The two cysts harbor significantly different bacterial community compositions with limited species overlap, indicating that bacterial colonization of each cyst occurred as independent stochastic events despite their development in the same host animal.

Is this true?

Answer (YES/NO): NO